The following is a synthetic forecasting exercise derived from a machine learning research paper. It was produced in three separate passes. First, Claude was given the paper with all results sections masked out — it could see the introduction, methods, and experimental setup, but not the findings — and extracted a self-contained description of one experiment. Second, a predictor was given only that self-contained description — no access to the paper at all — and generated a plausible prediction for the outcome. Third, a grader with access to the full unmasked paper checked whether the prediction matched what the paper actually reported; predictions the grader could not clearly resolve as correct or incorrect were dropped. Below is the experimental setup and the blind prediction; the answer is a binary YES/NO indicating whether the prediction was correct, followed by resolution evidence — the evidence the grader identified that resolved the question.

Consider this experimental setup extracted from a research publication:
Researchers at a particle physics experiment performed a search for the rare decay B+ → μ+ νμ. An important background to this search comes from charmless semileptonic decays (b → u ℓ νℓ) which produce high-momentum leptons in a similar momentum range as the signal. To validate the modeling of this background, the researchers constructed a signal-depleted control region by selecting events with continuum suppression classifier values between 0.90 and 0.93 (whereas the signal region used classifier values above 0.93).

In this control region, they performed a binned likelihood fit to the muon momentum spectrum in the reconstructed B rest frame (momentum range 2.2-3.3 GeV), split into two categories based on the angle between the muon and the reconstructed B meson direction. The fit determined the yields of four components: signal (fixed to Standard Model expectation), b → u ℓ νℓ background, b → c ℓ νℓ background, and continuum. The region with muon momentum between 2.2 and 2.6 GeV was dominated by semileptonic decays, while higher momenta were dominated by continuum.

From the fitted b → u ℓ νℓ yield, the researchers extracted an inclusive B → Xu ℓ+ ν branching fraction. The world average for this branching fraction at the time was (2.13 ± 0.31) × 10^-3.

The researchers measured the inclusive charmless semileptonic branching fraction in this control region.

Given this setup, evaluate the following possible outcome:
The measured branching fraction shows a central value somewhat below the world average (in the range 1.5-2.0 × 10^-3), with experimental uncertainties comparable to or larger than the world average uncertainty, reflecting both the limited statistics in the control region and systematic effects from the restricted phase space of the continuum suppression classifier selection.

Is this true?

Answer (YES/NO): NO